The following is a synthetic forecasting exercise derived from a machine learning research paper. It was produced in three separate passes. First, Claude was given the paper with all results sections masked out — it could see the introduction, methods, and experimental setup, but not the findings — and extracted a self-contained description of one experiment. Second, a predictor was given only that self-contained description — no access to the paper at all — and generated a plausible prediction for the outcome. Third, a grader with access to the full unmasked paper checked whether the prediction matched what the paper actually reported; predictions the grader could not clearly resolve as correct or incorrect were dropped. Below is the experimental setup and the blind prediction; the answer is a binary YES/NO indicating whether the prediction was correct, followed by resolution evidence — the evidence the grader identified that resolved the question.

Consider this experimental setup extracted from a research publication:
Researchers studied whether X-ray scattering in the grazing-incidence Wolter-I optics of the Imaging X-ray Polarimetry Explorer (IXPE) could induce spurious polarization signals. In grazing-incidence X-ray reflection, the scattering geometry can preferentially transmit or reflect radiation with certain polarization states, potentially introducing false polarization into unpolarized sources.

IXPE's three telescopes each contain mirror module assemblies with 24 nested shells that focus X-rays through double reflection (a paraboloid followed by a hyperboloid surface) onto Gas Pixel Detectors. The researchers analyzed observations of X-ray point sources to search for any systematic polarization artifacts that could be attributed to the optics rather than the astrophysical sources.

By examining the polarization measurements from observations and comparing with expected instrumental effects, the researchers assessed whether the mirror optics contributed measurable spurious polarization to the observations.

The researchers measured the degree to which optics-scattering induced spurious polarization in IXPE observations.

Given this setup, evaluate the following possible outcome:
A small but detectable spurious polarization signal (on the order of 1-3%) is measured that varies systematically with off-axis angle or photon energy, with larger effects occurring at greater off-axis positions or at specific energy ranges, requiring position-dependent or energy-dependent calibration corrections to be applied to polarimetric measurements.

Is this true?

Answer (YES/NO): NO